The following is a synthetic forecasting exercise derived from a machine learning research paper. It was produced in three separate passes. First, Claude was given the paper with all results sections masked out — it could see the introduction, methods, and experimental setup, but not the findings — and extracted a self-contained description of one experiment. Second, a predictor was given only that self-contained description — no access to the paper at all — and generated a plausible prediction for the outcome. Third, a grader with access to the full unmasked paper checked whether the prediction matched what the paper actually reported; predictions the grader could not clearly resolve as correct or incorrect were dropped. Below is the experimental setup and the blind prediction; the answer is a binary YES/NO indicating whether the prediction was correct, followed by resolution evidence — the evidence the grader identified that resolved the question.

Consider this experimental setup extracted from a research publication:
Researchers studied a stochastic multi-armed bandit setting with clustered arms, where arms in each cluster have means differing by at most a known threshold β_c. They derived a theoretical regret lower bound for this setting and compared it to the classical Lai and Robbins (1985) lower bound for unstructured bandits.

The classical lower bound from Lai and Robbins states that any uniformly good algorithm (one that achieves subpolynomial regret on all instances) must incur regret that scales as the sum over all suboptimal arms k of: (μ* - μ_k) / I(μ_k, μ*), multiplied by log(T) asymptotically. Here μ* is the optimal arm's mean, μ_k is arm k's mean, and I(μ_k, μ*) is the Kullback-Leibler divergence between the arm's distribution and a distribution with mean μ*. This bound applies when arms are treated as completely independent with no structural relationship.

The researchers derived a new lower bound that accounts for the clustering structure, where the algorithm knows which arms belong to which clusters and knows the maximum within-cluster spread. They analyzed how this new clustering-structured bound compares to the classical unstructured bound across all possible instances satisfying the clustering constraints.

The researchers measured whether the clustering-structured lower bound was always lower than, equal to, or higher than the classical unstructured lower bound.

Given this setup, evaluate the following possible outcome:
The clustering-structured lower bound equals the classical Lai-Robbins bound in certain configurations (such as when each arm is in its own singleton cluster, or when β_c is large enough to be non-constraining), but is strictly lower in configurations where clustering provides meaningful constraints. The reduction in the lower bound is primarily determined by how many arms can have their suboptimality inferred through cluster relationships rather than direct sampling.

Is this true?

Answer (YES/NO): YES